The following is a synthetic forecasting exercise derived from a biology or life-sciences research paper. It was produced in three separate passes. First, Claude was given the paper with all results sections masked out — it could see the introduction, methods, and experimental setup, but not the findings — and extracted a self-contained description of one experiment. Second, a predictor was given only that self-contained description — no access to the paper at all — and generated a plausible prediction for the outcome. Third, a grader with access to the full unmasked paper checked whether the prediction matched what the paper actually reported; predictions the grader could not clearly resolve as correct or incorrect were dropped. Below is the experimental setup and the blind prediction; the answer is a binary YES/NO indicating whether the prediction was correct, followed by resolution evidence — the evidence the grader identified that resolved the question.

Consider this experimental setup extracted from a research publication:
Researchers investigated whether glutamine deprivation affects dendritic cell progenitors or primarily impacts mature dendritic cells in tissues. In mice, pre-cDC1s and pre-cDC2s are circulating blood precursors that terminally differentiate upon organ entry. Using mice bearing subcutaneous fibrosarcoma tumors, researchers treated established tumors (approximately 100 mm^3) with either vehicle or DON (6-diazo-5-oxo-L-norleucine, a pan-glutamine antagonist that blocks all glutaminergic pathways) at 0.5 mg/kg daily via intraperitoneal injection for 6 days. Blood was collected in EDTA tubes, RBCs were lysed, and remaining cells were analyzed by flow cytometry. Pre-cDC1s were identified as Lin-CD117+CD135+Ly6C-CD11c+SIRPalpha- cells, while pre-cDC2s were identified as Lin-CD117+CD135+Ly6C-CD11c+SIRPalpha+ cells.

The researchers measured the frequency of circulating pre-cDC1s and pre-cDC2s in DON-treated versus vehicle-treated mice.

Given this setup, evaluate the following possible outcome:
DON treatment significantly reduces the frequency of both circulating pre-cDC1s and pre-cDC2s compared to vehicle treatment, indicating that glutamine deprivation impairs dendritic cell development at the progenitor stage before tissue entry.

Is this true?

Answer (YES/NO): NO